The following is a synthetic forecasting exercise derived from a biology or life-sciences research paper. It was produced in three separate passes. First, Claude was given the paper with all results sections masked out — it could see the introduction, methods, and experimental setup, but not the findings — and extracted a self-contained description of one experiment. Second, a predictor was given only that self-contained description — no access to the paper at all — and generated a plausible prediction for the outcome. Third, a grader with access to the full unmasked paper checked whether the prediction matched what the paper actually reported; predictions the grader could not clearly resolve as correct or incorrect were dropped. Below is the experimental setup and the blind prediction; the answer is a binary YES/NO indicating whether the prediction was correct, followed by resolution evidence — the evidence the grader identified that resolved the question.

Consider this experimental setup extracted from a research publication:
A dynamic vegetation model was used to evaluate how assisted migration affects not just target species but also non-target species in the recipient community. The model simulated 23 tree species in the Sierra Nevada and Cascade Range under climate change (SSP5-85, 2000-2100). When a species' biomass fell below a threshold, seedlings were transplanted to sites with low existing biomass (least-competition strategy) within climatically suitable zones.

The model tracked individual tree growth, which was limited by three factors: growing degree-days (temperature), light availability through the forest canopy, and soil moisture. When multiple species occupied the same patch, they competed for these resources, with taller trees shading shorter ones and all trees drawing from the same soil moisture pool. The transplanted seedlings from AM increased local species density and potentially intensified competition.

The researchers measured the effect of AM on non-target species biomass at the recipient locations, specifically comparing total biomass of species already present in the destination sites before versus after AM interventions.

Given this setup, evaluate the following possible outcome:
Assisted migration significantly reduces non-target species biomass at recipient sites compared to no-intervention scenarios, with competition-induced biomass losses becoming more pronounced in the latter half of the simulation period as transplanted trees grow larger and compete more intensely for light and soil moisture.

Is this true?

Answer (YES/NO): NO